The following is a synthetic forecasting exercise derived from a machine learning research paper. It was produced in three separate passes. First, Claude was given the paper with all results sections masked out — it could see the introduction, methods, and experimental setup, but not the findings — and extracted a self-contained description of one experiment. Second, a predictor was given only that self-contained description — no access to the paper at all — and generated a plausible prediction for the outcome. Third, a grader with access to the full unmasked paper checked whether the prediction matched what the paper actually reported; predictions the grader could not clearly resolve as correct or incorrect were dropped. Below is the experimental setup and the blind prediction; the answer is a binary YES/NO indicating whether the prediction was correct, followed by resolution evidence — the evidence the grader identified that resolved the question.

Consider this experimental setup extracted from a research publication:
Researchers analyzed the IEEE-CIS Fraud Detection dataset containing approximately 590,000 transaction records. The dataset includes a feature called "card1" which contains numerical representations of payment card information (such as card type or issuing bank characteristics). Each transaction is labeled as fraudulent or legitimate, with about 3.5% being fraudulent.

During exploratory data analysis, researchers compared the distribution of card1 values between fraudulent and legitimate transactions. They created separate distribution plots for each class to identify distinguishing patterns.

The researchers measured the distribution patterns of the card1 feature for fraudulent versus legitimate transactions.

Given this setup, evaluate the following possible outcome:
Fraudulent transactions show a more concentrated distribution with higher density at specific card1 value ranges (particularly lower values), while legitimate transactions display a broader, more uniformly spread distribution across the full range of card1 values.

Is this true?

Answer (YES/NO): NO